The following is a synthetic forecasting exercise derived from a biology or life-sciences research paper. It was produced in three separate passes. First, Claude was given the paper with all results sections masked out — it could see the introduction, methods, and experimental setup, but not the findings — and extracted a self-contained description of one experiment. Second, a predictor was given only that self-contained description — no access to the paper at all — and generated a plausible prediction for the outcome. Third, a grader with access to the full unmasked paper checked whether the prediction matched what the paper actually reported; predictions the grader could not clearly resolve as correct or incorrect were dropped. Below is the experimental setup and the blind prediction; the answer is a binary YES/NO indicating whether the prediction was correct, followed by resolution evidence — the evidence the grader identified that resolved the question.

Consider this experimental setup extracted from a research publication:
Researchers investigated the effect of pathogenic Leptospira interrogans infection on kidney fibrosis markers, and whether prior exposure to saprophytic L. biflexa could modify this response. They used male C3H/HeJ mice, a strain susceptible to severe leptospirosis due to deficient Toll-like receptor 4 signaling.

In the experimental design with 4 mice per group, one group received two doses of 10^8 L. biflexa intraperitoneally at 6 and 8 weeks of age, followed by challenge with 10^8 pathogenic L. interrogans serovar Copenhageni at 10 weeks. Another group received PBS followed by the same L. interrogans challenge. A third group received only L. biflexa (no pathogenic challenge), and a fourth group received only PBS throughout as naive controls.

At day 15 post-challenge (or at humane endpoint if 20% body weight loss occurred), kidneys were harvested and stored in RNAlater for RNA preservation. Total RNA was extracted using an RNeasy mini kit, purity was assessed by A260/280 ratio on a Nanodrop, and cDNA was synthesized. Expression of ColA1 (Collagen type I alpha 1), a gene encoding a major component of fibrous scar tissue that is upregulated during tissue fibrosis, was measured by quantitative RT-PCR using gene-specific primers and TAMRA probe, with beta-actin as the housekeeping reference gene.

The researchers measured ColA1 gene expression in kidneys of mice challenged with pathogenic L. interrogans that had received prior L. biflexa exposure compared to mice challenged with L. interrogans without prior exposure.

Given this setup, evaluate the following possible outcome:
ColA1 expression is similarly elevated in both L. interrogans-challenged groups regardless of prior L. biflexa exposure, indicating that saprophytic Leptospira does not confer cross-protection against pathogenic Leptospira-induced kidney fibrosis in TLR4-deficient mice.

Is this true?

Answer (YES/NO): NO